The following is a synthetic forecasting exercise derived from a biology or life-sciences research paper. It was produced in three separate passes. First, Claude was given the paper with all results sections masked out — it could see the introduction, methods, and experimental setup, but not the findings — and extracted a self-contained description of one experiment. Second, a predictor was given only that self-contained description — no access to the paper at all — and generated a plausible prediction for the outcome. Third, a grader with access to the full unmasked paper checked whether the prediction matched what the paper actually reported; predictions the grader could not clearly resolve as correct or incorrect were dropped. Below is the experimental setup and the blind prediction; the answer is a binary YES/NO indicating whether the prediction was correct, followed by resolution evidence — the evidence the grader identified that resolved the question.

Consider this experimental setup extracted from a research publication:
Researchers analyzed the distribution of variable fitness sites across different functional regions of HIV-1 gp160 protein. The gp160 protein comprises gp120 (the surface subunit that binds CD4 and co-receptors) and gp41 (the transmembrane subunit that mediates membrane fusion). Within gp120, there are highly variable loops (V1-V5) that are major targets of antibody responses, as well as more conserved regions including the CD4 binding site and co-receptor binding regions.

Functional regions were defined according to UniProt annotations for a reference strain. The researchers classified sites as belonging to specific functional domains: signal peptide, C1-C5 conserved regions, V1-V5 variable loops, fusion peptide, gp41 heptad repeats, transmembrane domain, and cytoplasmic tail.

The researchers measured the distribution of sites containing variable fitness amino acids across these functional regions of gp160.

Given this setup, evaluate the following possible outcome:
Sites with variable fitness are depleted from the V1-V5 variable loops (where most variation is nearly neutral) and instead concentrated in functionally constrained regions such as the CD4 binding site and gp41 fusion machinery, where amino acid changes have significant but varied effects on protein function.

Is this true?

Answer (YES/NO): NO